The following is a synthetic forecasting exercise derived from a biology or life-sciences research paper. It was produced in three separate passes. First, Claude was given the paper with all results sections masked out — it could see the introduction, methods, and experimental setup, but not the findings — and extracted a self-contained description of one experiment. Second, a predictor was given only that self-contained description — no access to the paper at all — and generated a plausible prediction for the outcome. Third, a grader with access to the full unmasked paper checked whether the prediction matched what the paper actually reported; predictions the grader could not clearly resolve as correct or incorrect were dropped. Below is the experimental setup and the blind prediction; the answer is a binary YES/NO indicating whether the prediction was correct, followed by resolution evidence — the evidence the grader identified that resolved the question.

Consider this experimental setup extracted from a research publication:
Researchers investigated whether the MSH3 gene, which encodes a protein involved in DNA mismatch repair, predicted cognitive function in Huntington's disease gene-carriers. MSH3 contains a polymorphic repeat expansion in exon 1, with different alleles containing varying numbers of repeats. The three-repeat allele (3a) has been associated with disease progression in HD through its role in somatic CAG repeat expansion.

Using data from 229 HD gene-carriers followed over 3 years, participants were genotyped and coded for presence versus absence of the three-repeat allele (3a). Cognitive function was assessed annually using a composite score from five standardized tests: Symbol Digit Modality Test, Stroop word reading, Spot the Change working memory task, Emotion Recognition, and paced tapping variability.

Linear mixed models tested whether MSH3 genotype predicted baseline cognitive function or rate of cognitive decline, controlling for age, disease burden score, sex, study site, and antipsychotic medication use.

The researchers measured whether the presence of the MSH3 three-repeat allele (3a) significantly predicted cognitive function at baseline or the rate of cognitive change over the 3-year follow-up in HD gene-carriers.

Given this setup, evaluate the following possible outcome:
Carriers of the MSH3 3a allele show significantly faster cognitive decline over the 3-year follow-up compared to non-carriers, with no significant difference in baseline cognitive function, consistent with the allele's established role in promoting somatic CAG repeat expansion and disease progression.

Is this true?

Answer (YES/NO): NO